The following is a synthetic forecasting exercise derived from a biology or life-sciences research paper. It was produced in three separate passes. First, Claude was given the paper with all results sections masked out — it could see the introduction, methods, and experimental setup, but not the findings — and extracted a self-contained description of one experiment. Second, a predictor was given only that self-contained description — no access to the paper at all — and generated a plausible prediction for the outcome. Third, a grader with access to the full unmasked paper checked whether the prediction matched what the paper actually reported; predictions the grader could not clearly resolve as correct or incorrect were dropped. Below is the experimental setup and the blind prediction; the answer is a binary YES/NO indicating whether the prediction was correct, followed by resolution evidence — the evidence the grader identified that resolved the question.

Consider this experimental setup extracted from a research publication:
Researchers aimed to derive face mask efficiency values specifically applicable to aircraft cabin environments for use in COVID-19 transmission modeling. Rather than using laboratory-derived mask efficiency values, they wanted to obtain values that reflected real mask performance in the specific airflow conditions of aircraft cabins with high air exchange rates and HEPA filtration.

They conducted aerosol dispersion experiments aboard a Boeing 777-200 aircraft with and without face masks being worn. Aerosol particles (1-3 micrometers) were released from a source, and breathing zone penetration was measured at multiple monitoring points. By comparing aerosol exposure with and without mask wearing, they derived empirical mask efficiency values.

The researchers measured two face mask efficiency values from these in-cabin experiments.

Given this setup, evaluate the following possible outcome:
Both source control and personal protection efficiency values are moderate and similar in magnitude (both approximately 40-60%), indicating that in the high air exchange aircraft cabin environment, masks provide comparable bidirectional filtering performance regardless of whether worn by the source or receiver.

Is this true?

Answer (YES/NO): NO